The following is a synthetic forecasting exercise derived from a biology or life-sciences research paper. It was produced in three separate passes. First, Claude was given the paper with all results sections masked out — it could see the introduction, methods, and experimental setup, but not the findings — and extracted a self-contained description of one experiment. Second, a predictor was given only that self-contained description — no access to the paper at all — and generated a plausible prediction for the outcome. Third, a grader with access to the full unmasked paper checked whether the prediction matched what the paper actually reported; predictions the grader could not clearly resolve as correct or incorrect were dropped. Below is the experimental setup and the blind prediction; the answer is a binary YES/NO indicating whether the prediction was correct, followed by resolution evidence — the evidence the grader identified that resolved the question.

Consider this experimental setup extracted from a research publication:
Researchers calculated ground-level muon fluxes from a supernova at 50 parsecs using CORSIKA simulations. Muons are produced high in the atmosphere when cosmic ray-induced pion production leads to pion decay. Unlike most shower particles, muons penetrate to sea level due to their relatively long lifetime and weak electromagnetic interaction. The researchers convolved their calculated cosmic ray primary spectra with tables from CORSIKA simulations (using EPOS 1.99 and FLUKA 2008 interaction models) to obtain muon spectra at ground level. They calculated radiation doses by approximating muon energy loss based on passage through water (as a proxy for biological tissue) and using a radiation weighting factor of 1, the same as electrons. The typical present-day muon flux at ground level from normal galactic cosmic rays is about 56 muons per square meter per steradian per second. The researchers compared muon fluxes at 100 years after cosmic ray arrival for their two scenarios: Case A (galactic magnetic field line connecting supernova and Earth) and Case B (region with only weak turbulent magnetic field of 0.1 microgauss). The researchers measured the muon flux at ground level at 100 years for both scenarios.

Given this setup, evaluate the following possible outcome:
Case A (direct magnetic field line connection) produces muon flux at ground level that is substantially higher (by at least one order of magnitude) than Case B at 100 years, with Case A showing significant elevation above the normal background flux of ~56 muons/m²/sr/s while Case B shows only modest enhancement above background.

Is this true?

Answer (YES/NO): NO